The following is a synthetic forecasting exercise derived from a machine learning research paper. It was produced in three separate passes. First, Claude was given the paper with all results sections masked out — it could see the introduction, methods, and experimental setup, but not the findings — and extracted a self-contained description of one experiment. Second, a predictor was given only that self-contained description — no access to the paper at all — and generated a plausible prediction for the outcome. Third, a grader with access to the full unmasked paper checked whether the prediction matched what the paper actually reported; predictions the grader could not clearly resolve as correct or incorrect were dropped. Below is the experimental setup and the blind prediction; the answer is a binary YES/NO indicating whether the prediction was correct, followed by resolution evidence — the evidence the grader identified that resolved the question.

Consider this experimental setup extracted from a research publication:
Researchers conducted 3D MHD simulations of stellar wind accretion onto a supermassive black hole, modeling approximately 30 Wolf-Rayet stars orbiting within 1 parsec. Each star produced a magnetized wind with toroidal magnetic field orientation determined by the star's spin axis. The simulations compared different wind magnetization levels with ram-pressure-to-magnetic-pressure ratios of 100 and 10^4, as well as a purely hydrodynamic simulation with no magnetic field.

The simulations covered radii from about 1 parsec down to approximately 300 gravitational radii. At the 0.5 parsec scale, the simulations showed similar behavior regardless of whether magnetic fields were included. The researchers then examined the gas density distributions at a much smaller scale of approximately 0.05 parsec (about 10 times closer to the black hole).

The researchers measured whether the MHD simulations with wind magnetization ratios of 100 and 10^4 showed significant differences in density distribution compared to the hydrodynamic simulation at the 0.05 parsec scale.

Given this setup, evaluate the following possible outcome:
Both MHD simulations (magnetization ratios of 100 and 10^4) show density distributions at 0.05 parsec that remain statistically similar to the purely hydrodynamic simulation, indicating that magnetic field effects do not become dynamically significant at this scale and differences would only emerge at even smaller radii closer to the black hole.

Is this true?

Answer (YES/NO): NO